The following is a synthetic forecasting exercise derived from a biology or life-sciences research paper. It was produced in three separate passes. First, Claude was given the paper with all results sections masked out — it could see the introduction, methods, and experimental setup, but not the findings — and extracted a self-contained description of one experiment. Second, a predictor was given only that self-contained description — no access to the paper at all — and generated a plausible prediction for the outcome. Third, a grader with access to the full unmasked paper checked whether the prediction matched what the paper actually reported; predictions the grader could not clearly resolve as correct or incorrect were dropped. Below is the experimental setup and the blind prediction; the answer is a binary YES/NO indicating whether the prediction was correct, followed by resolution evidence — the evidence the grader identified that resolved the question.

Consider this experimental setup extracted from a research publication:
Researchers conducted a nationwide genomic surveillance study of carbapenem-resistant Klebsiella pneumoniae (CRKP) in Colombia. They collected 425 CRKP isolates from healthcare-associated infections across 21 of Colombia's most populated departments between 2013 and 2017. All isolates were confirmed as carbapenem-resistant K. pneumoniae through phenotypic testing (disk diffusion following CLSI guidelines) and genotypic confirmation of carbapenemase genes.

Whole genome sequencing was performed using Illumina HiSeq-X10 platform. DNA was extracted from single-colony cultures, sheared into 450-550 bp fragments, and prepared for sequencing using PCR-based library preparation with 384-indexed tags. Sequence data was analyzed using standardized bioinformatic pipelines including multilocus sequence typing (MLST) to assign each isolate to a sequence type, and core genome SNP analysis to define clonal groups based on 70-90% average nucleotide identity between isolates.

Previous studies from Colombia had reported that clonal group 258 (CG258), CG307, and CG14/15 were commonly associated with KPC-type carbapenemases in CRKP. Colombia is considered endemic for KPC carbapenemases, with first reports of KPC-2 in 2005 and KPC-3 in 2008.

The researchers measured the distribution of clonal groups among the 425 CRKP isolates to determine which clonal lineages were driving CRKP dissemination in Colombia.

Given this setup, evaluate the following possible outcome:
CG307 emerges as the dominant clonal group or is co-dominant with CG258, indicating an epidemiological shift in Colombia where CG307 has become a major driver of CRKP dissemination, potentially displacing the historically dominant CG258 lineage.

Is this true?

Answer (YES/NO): NO